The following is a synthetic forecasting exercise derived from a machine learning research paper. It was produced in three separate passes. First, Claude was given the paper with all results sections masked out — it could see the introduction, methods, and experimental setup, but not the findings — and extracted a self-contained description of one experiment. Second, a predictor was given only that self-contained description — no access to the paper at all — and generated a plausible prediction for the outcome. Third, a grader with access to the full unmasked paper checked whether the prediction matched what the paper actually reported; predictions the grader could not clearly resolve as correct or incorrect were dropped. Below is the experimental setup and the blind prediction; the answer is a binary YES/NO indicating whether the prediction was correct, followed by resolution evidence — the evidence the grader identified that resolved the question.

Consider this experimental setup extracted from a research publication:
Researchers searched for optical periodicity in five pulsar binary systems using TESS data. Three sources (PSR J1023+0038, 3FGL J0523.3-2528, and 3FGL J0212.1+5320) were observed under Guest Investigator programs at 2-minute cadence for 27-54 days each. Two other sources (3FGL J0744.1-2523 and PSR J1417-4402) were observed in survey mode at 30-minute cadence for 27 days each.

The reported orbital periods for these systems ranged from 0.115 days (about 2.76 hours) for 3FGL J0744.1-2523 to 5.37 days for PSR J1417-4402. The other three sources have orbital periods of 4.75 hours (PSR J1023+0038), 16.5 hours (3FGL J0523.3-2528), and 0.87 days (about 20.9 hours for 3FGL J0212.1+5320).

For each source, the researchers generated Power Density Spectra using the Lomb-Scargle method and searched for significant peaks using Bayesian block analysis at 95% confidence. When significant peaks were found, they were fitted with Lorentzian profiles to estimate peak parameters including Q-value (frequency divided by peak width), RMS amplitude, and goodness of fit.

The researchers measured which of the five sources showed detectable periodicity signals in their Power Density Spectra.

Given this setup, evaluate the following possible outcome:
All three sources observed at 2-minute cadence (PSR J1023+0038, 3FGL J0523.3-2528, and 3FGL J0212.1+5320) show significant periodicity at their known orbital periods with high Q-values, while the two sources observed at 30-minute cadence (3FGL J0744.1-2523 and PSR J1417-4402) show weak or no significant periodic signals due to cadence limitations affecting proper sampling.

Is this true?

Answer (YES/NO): NO